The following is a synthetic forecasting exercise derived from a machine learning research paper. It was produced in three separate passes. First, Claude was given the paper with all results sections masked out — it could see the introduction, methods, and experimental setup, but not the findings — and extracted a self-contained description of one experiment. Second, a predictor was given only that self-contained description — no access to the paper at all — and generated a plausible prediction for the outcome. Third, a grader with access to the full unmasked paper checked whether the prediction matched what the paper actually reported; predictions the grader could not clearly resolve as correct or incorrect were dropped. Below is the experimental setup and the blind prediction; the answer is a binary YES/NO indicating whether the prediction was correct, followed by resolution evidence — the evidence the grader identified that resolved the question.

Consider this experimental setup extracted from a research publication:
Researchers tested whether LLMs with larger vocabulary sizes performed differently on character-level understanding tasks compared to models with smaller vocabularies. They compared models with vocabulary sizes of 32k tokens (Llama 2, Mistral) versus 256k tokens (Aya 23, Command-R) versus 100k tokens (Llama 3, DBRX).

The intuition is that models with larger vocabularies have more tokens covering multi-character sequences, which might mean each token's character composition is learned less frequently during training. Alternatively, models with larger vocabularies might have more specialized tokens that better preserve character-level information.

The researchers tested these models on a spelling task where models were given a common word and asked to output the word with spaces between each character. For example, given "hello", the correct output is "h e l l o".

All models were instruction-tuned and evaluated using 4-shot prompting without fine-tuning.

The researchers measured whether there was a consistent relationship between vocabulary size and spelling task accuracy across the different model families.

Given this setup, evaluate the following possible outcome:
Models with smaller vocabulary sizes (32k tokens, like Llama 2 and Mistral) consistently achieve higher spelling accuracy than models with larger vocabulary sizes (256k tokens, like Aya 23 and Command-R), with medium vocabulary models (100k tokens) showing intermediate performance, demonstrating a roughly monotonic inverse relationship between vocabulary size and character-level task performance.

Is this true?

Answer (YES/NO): NO